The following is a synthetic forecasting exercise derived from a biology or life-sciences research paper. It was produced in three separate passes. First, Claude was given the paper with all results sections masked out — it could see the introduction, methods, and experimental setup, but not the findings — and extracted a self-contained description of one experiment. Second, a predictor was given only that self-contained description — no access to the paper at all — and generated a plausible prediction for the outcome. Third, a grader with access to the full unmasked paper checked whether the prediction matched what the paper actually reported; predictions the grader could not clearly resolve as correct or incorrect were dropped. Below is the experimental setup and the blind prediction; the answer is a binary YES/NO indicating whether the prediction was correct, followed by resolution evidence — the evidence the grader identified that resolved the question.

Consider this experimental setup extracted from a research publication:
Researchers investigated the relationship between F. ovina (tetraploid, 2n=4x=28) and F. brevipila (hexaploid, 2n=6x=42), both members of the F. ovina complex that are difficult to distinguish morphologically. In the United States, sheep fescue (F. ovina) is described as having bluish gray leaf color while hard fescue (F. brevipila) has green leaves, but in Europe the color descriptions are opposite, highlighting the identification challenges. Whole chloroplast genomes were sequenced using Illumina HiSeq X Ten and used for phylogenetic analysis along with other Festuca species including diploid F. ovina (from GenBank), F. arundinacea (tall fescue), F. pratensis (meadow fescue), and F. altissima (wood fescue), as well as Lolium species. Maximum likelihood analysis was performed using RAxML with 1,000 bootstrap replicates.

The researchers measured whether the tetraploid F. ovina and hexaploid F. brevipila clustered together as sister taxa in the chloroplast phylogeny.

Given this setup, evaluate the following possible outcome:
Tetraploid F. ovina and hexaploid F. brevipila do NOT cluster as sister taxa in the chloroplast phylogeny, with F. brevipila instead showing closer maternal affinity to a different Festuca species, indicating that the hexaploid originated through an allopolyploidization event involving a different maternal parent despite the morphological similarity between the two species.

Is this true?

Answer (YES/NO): NO